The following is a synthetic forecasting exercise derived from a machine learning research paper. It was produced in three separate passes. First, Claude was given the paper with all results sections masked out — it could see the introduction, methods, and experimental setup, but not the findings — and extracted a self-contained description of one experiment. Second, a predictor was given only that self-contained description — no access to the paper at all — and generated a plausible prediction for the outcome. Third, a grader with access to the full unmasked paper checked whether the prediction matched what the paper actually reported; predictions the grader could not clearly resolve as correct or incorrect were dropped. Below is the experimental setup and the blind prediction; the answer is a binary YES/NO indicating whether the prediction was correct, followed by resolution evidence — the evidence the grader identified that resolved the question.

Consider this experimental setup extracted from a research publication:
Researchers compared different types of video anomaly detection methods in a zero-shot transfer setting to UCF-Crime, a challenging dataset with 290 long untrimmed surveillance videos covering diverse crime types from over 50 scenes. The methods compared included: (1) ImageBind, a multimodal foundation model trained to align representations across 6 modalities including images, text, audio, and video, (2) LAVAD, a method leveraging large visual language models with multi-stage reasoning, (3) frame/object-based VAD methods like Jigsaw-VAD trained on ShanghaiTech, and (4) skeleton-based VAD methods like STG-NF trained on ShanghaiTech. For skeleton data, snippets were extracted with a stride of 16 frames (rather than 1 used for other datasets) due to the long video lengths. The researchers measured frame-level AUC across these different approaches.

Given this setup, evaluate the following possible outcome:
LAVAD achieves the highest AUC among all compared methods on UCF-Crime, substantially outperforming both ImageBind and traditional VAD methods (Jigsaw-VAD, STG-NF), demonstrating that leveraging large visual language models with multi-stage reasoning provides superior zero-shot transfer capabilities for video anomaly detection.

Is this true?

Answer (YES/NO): YES